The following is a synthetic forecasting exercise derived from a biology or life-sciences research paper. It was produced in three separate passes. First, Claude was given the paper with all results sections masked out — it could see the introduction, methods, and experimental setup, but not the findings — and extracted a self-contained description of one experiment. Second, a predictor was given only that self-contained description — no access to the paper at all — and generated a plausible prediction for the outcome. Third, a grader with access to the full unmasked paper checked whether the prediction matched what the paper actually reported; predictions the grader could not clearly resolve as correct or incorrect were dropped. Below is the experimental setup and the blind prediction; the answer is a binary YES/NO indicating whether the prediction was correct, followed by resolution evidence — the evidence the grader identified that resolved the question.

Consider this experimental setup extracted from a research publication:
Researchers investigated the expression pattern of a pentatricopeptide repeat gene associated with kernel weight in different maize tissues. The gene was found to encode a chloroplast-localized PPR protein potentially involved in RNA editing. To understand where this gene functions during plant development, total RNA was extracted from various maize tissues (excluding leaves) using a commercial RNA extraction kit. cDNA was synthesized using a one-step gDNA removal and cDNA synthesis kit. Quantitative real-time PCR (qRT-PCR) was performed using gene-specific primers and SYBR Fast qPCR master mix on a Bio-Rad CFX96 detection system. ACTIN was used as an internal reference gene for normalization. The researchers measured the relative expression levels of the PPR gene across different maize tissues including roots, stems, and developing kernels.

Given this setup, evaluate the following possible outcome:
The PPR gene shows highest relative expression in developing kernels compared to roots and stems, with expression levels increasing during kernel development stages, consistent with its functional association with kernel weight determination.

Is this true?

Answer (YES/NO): NO